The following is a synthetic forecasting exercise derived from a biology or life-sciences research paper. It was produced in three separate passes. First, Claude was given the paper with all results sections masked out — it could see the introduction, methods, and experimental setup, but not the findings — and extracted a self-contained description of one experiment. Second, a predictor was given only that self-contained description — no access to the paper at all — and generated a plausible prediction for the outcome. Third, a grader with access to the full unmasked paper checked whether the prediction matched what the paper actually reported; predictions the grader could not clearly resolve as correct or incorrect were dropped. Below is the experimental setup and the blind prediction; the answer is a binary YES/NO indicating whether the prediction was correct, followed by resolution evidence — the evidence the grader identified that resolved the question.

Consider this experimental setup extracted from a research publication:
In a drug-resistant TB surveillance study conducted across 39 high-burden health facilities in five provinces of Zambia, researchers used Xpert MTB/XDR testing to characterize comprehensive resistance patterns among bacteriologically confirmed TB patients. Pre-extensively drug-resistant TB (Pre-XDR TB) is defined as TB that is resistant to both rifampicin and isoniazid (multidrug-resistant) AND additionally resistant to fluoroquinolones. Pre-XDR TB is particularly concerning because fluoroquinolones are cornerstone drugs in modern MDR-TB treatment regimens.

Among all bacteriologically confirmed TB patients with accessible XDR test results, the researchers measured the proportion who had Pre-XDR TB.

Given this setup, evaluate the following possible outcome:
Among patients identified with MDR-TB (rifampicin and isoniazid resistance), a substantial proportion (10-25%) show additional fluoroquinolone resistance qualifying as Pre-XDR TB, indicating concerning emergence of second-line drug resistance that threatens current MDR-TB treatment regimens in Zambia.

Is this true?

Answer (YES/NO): YES